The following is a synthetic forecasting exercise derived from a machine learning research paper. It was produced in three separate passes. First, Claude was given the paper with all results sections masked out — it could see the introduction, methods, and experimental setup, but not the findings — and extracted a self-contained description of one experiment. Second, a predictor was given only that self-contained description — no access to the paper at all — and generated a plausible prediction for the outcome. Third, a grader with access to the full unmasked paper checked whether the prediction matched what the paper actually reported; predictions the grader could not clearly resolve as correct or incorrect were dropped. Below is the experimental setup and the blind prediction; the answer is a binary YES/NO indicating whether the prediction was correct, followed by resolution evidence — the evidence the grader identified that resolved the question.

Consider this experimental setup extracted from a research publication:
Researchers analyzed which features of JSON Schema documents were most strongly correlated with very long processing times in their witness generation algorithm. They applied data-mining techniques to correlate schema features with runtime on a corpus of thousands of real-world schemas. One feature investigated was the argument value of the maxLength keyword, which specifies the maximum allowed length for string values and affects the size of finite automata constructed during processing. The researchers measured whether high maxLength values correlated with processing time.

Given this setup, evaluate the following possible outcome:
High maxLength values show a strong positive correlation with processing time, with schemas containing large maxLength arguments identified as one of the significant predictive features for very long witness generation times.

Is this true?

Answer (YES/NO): YES